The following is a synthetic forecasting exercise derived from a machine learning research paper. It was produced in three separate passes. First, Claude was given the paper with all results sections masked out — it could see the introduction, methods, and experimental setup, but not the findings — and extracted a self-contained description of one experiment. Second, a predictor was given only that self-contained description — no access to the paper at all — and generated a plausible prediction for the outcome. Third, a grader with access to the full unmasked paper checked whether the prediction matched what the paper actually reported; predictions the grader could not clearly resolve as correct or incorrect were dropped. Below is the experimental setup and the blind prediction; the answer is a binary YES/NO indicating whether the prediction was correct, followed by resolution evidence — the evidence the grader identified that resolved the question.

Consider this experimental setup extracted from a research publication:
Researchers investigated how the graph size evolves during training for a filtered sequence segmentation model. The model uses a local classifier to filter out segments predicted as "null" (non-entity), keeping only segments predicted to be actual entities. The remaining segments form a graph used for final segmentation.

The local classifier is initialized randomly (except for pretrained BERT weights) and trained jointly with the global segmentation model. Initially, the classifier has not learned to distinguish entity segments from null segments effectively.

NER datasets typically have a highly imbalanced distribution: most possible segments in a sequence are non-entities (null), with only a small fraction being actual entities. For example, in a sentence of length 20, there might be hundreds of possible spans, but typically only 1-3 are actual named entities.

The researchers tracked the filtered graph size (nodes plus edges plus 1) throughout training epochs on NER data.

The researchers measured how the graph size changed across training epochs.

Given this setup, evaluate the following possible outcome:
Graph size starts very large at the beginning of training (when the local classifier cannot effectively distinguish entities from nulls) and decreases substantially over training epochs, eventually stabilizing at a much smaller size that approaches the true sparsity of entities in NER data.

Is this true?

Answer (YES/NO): NO